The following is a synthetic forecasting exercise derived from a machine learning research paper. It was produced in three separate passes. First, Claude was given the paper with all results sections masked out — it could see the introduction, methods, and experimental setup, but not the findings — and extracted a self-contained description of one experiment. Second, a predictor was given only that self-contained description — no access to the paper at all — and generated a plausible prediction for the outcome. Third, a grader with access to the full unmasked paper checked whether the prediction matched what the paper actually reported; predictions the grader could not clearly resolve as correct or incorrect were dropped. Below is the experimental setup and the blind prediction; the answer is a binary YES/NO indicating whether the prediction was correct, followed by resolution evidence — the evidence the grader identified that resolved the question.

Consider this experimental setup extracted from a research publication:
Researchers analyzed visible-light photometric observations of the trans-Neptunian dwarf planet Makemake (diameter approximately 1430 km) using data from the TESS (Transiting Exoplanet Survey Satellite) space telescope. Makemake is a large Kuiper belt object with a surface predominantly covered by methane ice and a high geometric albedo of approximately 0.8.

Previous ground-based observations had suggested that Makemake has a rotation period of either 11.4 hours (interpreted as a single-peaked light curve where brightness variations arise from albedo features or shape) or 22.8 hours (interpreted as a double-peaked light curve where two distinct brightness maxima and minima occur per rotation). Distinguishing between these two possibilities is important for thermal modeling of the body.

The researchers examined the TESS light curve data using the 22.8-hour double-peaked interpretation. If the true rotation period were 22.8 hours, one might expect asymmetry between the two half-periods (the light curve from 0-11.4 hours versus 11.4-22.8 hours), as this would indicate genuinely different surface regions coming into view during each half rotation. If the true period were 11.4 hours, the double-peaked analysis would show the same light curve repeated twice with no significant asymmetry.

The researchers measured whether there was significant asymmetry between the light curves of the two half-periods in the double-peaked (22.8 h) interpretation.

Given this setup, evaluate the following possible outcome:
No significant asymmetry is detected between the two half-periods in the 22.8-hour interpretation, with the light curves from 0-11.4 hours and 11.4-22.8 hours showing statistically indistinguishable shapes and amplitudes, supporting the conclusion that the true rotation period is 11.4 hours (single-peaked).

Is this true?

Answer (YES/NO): YES